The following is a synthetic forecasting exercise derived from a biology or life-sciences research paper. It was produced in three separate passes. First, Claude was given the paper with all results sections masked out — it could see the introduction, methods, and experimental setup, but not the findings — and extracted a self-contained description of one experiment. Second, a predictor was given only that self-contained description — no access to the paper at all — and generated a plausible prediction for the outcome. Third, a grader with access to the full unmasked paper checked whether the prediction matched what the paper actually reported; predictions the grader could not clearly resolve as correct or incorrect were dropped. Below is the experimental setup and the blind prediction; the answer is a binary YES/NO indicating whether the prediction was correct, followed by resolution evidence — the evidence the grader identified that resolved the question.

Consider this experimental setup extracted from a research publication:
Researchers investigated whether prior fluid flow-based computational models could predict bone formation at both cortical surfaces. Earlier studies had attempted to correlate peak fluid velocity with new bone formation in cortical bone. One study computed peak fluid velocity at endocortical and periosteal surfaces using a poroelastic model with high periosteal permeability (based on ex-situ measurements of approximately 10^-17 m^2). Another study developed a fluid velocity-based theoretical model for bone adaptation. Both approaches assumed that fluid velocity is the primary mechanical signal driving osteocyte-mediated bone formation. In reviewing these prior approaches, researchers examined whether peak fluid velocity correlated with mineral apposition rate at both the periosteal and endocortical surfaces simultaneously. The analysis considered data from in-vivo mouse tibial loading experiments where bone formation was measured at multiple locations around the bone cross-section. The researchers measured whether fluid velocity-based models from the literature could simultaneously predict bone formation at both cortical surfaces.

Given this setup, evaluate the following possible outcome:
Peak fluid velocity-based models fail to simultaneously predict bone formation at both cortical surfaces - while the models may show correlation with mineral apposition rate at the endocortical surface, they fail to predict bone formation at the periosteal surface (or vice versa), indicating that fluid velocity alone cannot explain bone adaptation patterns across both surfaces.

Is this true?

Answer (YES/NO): YES